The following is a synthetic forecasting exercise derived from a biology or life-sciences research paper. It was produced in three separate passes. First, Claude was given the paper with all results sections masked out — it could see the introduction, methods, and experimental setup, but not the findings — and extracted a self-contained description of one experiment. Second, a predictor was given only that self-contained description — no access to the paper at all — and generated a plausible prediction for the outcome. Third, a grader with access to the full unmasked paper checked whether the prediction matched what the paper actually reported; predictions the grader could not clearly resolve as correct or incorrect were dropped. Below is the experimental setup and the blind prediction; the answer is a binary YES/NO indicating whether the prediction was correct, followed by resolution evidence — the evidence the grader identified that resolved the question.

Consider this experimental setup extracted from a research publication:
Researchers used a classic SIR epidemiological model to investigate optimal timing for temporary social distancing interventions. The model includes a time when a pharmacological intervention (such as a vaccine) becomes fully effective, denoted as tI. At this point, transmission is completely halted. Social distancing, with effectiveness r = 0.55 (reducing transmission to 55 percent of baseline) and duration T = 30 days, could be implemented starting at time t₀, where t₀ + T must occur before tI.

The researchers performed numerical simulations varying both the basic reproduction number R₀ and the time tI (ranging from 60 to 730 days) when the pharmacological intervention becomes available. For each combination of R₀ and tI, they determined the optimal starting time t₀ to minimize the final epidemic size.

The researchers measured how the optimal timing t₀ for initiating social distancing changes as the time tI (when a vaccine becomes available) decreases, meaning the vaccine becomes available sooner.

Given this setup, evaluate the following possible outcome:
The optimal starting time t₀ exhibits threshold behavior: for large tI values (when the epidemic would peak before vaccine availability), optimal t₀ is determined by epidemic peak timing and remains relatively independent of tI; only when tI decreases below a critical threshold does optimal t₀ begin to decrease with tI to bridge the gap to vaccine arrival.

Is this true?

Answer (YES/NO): YES